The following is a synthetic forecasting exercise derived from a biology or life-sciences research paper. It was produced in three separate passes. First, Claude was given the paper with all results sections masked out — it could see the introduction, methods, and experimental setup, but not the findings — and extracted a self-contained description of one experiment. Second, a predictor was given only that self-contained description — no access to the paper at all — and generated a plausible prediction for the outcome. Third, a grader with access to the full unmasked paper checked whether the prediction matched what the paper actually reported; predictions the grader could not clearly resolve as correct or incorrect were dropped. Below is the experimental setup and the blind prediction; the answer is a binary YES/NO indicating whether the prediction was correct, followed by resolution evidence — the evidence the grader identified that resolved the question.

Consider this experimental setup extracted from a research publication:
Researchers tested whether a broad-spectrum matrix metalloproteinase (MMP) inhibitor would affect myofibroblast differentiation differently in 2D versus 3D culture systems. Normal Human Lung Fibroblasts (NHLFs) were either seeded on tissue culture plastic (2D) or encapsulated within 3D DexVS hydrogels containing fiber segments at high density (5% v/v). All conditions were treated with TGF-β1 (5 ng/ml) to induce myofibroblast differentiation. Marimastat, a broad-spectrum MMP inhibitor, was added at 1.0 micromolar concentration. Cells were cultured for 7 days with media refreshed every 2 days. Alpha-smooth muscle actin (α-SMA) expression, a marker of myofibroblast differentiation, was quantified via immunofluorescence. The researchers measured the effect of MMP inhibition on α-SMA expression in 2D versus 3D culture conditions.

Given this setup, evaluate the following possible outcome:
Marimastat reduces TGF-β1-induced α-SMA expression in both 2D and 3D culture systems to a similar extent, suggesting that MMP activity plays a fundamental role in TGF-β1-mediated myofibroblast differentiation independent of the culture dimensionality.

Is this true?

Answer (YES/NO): NO